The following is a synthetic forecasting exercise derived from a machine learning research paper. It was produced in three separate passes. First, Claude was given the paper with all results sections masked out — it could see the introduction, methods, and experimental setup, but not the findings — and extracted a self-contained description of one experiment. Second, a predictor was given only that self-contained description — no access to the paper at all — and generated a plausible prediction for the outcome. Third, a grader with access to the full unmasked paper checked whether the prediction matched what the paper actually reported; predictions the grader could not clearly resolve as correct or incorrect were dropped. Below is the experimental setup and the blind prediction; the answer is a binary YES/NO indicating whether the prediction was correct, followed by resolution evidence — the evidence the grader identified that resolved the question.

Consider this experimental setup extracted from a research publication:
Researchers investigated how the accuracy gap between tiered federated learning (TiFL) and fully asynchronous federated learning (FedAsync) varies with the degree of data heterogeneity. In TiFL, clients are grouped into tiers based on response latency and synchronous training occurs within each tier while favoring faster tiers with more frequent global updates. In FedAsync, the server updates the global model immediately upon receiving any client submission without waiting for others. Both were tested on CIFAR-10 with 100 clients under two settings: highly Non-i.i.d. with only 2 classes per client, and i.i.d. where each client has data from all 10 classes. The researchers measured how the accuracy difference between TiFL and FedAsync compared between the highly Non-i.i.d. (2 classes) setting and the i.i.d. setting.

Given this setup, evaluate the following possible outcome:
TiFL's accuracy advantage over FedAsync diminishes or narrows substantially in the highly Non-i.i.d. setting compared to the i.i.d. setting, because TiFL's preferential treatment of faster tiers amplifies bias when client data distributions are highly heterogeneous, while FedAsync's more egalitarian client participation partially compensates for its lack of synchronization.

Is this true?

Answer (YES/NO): YES